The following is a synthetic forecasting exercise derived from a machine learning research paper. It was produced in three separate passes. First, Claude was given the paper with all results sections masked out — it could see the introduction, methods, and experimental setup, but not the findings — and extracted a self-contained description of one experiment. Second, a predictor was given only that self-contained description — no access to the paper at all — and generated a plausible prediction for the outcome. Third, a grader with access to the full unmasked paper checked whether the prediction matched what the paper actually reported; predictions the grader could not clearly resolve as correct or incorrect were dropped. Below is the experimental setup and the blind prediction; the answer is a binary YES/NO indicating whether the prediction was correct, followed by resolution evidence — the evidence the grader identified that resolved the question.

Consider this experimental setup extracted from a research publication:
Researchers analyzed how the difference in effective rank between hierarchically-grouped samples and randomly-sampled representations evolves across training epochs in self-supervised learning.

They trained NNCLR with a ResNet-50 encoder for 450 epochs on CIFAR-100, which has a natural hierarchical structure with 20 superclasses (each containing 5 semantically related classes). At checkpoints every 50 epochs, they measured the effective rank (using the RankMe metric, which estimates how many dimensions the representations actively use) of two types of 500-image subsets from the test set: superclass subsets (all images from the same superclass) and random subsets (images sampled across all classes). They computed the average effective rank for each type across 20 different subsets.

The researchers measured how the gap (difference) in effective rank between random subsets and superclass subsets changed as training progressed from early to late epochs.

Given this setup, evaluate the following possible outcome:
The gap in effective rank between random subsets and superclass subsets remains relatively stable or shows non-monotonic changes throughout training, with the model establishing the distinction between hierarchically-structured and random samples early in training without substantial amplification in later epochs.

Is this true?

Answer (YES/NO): NO